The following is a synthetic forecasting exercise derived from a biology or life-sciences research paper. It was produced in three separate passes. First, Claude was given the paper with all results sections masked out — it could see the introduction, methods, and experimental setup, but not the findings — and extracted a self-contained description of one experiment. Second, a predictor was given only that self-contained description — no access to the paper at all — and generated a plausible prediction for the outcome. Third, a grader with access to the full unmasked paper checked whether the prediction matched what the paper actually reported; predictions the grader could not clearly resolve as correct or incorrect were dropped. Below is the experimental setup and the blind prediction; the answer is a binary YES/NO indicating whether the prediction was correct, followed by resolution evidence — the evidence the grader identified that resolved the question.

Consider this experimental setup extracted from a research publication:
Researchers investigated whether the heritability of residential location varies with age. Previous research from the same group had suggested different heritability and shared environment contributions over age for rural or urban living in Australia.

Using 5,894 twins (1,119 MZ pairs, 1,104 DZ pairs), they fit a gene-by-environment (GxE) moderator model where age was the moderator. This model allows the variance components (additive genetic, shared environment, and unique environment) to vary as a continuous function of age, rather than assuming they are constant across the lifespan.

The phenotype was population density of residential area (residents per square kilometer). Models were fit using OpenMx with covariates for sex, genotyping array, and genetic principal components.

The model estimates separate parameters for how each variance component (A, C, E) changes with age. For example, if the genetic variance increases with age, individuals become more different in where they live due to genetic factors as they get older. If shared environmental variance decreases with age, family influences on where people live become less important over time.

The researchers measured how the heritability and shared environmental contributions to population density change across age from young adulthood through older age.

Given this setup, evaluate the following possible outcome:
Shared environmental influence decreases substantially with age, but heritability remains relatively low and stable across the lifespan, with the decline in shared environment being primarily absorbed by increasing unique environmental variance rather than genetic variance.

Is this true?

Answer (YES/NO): NO